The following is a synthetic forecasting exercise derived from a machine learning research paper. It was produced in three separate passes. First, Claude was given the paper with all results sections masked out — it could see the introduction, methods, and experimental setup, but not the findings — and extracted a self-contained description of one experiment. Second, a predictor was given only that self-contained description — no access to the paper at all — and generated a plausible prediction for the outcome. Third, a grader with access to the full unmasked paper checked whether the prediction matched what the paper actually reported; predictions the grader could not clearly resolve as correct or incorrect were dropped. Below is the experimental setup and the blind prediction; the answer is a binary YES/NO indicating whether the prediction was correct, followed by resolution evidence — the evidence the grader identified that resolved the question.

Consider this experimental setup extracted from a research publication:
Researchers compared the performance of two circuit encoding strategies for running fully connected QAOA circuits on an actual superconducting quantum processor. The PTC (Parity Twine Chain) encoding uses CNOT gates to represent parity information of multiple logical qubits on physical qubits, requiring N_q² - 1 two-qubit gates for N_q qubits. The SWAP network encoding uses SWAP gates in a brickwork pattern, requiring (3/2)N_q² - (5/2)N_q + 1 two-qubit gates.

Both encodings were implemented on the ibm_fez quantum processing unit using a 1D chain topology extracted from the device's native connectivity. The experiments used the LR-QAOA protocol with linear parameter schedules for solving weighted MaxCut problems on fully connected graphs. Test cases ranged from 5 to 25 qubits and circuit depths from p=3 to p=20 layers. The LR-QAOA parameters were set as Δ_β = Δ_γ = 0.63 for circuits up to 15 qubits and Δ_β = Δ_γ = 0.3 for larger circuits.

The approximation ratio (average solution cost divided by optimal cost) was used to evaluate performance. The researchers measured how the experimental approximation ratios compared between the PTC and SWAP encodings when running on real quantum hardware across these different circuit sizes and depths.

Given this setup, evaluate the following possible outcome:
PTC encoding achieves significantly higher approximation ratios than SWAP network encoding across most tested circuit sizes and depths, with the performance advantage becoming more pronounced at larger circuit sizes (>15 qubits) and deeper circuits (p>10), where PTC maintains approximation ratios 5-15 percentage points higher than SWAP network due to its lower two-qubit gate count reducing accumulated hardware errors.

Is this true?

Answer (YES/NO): NO